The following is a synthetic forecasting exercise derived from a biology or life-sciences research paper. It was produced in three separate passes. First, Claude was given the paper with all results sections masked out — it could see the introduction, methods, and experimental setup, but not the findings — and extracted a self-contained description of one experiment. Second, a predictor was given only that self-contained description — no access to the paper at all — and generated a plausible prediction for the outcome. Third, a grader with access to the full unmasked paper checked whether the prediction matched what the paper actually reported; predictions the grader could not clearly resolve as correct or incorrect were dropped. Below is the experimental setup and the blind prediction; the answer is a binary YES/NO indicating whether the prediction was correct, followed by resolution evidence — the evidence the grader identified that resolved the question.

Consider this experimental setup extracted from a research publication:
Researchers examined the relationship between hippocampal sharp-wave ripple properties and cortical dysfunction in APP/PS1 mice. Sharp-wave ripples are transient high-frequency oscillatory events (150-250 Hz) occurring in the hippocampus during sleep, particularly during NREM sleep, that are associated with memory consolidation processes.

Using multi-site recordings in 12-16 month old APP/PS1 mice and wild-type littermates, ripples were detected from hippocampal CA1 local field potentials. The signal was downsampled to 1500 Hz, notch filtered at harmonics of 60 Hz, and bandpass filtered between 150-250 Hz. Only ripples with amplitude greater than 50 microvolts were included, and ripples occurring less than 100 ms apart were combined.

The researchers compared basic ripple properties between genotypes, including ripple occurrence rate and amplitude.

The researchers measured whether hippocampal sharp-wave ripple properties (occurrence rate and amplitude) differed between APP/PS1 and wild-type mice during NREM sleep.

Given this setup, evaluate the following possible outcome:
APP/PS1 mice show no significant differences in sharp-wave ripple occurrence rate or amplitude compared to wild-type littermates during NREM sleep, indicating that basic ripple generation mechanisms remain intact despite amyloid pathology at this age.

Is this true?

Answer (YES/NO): YES